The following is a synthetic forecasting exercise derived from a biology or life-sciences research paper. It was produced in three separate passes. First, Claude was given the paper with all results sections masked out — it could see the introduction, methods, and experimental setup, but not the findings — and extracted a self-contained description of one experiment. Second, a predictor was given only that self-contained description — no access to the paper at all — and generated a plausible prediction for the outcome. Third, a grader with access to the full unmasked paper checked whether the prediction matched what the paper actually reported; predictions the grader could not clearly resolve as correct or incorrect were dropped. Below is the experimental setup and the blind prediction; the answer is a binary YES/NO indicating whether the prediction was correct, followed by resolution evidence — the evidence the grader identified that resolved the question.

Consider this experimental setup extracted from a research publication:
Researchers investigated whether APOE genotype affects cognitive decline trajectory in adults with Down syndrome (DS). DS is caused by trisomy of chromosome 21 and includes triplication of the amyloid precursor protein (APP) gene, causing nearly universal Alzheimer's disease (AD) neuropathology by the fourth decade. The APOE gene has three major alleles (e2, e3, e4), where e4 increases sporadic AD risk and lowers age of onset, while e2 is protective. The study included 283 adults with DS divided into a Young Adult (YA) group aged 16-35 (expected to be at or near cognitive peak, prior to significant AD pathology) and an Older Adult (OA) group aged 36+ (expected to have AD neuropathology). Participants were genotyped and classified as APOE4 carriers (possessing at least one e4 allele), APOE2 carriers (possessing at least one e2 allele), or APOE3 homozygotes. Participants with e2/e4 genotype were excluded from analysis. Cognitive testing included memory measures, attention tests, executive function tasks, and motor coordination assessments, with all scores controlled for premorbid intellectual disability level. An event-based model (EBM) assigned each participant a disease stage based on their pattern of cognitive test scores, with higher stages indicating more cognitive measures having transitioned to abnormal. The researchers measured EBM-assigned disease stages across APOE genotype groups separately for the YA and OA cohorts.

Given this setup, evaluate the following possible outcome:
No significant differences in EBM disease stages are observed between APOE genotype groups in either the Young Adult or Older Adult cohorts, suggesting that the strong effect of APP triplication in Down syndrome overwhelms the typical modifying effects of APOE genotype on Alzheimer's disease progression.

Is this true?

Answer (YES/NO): NO